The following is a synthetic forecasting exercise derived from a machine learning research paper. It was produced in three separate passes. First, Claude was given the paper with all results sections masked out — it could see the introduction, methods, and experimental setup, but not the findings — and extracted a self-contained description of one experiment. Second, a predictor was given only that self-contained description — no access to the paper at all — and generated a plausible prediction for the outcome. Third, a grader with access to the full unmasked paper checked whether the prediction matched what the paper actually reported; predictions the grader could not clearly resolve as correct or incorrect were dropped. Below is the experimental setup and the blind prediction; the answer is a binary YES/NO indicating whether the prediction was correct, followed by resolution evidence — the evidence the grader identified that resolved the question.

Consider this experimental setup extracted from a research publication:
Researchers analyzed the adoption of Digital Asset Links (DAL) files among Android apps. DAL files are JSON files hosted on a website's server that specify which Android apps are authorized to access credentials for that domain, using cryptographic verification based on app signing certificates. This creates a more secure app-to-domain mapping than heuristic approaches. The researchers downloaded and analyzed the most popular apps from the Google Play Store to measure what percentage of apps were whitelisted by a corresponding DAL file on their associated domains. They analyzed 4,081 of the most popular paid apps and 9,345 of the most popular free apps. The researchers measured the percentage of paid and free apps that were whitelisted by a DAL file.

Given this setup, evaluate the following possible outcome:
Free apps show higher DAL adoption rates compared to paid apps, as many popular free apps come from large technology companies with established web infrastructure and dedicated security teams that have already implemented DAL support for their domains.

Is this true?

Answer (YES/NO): YES